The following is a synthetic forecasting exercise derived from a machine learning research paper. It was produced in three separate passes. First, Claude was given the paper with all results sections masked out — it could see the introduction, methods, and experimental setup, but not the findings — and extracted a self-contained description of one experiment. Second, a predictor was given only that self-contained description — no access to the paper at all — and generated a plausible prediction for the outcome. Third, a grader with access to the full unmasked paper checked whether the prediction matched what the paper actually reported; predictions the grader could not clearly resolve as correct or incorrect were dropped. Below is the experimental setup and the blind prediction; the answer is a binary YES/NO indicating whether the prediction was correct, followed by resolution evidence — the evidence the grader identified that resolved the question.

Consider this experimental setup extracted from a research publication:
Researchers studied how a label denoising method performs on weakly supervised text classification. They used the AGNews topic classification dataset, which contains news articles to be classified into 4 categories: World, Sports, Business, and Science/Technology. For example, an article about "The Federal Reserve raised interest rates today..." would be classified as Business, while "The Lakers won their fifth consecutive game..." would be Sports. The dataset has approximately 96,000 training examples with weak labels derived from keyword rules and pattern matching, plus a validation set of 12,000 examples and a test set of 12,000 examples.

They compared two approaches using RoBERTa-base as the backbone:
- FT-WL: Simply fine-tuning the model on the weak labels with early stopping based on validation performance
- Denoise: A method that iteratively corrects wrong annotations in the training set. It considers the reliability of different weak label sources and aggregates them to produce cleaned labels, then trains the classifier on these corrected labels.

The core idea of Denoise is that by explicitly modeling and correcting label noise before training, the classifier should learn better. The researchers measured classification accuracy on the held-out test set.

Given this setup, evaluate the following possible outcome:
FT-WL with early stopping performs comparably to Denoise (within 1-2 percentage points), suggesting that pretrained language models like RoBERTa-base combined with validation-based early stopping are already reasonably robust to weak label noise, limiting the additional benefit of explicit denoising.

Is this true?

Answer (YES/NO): NO